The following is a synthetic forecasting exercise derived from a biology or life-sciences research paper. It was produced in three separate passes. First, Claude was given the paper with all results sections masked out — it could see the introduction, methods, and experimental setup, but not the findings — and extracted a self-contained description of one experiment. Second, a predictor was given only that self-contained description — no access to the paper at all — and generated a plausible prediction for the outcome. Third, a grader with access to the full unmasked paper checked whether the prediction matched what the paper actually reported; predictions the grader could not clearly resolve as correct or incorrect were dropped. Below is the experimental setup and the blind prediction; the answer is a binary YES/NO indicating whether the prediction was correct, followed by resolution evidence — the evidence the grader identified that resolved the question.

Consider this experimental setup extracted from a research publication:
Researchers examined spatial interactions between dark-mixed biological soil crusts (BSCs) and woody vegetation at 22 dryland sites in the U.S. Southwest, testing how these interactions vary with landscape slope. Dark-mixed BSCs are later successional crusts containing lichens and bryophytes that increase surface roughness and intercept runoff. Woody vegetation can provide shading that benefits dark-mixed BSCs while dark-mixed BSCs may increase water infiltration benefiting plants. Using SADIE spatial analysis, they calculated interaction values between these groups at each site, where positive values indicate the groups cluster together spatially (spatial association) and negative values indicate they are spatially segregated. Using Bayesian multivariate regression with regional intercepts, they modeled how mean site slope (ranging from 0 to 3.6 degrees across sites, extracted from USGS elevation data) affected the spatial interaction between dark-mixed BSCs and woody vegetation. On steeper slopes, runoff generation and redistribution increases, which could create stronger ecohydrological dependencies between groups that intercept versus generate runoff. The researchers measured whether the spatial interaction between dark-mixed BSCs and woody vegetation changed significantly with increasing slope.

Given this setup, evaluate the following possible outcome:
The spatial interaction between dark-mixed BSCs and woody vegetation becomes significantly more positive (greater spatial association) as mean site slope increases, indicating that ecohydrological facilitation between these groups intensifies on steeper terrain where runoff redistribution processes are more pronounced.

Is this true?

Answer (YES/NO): NO